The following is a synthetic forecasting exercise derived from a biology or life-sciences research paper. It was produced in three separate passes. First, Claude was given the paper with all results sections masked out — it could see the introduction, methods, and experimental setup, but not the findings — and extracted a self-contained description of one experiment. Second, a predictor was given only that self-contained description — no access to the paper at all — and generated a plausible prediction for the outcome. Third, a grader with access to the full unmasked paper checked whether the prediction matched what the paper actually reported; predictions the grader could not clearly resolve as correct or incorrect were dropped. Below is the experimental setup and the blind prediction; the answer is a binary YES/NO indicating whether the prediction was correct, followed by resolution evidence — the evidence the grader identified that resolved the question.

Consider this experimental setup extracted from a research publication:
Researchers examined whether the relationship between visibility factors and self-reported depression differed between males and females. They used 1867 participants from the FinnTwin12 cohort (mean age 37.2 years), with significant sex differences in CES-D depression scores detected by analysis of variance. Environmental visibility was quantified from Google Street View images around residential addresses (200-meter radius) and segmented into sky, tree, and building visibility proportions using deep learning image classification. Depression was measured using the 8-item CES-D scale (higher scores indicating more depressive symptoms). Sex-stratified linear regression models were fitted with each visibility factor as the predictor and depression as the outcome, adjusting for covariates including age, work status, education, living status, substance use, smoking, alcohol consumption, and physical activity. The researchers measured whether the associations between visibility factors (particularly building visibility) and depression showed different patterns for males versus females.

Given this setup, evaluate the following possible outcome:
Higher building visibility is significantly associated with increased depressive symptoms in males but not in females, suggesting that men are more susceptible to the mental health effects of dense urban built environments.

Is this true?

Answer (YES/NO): YES